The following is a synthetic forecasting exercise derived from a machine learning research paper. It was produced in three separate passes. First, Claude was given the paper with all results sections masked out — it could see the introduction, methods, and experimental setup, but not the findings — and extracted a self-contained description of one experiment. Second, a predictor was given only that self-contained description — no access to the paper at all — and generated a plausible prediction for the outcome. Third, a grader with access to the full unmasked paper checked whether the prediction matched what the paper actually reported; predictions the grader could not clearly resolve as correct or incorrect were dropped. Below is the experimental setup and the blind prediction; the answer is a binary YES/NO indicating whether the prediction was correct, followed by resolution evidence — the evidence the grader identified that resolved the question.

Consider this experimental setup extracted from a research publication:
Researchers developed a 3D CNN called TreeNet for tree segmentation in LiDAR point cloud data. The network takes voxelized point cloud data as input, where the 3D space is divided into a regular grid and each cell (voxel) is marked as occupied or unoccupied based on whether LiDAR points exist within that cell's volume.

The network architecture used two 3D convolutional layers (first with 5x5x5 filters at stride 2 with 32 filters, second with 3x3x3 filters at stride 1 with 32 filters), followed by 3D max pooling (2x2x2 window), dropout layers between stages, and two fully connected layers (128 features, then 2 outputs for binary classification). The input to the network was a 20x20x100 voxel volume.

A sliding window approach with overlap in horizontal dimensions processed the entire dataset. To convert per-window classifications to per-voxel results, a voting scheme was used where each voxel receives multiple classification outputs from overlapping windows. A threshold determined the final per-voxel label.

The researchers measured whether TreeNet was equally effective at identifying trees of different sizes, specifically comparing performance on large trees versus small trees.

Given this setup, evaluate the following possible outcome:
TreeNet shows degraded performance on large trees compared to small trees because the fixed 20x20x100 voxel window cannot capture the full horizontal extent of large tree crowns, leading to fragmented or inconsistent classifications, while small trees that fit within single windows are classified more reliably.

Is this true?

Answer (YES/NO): NO